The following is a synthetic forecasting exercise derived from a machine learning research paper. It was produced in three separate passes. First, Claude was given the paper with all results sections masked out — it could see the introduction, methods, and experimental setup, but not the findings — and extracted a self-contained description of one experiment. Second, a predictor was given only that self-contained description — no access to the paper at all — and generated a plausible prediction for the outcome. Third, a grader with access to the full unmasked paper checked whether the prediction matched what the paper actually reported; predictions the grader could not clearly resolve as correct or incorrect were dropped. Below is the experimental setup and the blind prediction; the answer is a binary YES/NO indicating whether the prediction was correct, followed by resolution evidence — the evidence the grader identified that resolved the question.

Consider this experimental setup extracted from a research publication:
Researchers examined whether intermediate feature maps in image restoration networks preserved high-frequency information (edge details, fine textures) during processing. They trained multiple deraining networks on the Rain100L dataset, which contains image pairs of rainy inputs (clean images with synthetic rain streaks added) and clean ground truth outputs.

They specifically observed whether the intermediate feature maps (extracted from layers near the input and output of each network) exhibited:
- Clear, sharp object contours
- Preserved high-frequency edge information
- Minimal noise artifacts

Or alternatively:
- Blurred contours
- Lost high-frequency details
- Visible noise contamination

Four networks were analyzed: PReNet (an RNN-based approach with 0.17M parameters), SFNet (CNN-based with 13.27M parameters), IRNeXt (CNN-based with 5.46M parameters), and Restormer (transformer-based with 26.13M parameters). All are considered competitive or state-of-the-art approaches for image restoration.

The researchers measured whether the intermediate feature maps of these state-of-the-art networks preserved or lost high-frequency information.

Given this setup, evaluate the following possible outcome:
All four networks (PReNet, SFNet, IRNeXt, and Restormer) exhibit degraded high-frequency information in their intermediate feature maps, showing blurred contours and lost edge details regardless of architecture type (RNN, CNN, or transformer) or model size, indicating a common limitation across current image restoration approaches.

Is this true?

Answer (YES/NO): YES